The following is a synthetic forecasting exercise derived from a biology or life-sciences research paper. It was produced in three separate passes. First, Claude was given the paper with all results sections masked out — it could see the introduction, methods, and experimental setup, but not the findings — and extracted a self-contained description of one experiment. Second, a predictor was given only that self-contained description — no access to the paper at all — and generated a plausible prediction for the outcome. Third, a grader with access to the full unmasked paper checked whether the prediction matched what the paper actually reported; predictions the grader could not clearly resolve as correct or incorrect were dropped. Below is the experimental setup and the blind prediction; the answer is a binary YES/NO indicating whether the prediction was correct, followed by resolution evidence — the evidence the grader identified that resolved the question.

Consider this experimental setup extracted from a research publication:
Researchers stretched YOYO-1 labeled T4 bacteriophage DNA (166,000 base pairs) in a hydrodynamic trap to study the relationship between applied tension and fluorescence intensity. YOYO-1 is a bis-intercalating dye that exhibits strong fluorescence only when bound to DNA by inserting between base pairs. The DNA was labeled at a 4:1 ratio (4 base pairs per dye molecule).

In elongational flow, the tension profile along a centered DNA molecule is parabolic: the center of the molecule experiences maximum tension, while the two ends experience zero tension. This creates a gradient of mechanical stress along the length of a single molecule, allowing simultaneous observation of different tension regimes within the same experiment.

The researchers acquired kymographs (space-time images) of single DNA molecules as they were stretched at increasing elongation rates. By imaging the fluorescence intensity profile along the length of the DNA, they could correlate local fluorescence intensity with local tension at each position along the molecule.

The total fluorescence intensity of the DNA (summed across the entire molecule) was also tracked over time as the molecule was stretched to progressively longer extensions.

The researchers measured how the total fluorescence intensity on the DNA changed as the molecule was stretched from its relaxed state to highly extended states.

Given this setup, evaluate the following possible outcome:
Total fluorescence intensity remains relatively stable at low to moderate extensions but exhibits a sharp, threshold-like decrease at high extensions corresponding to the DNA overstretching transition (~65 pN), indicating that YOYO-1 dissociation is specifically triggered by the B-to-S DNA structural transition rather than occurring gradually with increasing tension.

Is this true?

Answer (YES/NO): NO